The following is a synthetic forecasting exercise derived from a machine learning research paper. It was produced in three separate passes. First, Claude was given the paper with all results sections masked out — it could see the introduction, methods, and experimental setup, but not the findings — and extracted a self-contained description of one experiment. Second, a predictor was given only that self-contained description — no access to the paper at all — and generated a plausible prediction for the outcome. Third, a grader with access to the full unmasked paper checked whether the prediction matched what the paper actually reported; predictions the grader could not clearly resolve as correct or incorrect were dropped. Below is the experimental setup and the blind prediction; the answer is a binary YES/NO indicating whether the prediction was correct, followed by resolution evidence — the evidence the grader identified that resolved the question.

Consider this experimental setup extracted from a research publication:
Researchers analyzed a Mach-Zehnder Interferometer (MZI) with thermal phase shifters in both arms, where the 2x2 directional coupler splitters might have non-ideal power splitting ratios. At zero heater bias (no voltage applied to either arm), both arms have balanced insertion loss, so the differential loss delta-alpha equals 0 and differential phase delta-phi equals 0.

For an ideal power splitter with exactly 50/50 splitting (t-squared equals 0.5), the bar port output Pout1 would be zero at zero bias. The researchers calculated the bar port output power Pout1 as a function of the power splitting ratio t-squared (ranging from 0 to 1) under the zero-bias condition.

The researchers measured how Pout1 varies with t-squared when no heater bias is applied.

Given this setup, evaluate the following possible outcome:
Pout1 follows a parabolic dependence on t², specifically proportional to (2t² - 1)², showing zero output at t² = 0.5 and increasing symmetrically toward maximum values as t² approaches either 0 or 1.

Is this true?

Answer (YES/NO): YES